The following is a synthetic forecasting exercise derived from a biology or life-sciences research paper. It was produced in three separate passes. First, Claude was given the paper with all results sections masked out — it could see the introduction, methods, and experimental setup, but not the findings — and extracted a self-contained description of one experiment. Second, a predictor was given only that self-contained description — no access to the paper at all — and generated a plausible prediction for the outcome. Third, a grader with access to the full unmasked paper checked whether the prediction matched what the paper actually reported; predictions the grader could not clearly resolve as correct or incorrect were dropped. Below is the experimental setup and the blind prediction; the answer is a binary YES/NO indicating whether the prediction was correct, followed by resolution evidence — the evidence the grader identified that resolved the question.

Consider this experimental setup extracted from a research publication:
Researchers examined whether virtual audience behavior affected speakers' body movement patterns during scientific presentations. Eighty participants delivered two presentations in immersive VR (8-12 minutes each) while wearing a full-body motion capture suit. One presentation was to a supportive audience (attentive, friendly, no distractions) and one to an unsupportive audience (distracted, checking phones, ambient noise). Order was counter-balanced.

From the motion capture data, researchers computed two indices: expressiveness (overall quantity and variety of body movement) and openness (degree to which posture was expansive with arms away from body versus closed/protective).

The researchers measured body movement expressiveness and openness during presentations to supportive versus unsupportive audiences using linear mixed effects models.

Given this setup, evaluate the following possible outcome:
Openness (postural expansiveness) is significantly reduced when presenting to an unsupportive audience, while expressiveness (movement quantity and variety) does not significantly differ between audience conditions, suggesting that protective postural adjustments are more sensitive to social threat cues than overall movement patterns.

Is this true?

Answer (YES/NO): NO